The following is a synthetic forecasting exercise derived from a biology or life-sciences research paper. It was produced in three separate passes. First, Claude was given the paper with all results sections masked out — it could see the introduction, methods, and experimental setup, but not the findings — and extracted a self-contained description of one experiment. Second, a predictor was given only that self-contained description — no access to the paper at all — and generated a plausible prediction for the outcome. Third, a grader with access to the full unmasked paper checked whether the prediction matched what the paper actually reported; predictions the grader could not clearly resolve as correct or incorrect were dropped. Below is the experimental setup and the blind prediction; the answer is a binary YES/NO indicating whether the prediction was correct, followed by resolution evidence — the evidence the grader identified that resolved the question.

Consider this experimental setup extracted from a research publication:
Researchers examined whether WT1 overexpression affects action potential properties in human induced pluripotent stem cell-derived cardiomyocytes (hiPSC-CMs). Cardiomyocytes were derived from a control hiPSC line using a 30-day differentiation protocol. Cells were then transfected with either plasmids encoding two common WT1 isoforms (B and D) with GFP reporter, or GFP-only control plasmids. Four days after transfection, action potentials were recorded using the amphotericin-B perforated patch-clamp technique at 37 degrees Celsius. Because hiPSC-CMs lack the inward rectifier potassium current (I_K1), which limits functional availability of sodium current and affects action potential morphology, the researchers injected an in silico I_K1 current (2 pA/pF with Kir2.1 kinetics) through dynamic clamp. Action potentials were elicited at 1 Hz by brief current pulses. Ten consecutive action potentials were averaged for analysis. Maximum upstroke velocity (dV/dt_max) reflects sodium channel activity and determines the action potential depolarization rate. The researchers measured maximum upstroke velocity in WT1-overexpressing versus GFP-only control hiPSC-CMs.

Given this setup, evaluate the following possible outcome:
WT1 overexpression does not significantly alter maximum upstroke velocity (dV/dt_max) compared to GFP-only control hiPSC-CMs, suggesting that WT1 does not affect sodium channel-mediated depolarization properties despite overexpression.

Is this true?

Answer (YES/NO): NO